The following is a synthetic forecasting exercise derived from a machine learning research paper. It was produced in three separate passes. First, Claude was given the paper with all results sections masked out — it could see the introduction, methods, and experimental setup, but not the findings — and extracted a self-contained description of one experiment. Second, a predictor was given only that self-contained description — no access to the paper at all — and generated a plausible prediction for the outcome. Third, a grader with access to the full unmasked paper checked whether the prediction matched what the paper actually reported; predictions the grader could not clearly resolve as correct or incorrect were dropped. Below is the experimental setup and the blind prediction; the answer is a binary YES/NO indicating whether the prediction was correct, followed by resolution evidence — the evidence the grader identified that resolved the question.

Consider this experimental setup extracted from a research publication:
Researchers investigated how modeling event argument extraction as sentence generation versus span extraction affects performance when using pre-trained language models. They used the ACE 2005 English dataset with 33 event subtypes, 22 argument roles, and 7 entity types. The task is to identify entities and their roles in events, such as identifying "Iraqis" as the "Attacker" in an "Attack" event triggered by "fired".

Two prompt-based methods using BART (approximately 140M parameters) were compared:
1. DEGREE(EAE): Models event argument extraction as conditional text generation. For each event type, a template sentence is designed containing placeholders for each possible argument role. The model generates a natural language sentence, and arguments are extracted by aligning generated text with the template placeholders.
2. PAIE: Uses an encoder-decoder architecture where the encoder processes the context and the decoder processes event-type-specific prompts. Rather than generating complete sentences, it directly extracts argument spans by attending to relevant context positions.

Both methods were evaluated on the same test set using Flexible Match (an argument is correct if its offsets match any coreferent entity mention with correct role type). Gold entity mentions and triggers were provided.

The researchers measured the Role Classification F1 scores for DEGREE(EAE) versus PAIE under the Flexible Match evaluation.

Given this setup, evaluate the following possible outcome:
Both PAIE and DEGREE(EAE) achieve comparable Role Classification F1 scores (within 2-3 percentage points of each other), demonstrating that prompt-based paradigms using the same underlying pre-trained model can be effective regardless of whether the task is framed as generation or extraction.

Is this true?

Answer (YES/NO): YES